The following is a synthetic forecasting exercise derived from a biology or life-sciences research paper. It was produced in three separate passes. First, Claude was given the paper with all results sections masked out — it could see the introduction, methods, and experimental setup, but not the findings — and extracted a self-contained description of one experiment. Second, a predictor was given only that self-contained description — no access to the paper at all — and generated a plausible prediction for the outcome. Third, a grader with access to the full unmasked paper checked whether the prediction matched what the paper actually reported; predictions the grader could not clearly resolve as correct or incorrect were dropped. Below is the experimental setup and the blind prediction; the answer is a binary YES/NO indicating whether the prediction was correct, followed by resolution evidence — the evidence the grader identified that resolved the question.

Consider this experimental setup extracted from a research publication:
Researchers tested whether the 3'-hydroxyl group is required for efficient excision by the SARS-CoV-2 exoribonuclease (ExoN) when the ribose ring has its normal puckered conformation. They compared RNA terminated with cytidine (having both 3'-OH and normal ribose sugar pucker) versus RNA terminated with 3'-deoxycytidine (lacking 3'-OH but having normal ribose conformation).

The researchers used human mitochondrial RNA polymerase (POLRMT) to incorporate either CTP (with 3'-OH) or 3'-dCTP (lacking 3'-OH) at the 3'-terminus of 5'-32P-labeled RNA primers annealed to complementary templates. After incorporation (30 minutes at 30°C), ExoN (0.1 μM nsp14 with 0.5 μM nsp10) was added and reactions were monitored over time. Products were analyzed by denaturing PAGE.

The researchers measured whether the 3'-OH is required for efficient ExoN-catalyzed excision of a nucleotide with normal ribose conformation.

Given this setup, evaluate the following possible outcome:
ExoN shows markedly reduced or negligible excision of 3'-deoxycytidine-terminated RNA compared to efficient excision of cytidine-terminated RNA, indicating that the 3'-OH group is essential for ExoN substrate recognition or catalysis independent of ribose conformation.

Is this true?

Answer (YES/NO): NO